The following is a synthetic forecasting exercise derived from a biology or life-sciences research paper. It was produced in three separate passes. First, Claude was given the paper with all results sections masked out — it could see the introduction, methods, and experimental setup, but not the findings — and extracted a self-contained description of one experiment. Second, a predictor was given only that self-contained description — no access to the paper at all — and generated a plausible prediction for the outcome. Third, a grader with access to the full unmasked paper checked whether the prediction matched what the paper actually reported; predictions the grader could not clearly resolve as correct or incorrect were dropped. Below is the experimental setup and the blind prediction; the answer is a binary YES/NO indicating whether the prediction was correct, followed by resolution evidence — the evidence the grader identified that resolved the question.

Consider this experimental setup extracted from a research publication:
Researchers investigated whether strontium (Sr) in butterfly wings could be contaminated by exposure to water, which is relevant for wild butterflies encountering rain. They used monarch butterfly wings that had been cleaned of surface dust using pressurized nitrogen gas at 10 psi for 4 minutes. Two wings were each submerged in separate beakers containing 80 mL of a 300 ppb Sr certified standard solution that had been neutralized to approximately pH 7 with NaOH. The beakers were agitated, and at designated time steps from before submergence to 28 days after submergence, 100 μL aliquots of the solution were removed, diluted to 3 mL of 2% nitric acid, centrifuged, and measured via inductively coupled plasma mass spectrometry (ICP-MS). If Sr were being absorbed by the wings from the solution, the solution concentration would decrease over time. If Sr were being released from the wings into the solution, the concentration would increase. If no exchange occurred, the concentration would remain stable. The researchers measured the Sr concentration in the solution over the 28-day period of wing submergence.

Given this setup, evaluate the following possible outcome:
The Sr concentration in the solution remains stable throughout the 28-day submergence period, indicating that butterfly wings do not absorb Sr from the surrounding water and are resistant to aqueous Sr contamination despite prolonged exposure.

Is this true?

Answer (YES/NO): NO